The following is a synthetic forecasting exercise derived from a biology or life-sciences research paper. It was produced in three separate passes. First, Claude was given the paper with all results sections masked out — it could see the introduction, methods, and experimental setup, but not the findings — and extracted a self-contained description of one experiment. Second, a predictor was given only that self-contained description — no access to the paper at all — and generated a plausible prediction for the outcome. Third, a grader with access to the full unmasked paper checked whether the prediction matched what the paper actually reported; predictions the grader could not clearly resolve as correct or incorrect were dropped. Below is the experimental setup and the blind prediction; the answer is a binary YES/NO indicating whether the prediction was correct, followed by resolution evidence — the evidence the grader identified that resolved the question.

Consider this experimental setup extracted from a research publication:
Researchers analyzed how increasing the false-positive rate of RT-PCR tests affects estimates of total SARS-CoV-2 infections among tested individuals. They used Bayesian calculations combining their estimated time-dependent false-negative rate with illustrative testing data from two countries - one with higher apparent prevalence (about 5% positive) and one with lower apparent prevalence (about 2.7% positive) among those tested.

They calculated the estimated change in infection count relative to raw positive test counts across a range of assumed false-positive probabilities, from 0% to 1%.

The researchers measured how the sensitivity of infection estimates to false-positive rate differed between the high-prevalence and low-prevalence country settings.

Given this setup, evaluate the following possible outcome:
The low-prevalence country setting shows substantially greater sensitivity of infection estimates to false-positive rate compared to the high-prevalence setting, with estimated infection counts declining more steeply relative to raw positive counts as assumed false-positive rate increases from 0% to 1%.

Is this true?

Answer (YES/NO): YES